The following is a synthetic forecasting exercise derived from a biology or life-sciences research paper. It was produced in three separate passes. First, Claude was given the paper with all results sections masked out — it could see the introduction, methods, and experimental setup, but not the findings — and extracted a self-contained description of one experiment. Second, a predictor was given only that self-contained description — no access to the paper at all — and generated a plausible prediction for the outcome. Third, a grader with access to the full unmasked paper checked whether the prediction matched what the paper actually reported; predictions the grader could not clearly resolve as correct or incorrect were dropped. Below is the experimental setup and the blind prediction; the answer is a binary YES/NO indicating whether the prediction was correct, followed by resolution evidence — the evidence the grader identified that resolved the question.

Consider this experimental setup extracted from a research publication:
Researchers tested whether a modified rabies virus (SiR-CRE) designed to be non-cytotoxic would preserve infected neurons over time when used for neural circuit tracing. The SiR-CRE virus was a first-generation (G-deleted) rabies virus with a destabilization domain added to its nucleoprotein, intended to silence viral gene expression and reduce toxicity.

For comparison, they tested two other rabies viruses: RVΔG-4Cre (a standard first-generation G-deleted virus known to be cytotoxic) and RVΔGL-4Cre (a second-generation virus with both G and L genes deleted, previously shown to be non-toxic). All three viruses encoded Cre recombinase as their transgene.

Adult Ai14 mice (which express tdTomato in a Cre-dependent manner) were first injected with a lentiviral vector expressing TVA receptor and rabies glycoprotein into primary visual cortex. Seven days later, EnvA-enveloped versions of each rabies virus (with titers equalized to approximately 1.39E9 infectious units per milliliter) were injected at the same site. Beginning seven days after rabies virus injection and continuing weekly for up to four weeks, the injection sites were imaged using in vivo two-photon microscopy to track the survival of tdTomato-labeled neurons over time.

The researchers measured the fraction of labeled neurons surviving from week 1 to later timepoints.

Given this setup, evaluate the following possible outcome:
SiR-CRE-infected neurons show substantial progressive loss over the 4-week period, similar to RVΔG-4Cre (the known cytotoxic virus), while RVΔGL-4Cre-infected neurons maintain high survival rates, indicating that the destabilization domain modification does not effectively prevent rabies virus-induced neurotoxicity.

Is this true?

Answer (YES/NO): NO